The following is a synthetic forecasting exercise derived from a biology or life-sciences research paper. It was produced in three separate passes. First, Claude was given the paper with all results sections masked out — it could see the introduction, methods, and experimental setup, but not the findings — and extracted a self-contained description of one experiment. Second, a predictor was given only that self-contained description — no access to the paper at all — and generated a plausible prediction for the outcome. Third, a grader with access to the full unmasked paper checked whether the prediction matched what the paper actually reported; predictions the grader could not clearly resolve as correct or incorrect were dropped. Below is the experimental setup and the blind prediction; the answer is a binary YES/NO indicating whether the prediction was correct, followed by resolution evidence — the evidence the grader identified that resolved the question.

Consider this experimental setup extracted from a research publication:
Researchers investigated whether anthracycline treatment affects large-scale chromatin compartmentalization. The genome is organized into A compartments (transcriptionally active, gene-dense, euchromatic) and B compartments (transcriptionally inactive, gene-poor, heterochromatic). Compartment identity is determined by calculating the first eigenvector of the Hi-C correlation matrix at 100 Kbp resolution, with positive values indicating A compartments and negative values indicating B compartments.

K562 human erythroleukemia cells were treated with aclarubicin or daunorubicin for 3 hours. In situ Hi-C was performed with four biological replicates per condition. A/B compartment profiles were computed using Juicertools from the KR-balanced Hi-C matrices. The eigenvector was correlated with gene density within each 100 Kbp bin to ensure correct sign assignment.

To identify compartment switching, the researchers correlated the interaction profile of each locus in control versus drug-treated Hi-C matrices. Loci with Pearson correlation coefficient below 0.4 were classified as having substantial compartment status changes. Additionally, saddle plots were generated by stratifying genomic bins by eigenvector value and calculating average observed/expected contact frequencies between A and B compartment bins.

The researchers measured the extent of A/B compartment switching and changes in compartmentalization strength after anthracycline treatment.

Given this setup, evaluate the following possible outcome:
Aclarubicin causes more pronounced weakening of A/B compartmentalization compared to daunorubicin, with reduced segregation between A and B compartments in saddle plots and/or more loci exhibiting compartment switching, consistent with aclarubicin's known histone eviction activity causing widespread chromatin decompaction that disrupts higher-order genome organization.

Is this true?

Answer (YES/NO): NO